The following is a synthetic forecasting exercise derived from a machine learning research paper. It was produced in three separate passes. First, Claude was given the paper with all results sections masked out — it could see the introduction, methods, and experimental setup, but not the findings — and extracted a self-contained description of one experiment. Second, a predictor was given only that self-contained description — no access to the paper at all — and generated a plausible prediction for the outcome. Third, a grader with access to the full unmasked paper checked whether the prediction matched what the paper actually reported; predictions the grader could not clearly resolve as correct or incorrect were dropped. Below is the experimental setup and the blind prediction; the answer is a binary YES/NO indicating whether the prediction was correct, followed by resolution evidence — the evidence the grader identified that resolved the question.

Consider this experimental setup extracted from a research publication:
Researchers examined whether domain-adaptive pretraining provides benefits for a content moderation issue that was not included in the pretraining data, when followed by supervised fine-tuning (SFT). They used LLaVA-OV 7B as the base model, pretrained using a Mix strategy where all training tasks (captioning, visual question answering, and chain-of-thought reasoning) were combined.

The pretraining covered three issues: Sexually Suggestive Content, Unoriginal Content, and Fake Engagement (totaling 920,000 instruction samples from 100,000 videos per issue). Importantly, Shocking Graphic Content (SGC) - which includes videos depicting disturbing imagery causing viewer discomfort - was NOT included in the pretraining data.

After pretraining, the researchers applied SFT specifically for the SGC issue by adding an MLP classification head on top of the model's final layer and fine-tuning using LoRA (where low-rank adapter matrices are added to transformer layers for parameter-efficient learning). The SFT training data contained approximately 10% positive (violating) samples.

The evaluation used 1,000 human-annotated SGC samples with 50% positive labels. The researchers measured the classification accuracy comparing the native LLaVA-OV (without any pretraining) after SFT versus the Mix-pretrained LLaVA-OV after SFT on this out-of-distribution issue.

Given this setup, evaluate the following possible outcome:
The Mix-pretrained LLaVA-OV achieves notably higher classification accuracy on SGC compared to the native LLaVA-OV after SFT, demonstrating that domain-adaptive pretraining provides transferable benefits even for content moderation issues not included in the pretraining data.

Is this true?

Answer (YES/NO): YES